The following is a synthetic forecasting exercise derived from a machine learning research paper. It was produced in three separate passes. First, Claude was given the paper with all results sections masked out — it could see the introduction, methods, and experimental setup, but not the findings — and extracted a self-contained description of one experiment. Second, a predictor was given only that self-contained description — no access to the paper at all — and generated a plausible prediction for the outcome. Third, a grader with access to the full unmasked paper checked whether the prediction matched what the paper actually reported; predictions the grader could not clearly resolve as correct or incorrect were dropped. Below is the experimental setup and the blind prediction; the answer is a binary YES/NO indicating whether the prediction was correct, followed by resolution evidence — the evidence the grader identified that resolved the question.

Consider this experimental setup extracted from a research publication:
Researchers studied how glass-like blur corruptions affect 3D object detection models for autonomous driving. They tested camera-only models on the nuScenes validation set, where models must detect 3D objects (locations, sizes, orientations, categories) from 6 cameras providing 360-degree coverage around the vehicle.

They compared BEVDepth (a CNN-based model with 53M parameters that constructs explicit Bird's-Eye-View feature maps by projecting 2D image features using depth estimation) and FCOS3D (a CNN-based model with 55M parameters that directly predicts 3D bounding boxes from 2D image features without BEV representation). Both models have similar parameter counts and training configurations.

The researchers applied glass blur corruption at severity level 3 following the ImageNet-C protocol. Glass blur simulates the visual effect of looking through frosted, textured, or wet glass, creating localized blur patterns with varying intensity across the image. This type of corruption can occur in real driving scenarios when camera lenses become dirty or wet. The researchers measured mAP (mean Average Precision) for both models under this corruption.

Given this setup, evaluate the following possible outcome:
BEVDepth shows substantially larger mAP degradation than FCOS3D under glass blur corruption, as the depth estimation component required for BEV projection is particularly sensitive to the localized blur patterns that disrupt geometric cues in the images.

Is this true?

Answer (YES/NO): NO